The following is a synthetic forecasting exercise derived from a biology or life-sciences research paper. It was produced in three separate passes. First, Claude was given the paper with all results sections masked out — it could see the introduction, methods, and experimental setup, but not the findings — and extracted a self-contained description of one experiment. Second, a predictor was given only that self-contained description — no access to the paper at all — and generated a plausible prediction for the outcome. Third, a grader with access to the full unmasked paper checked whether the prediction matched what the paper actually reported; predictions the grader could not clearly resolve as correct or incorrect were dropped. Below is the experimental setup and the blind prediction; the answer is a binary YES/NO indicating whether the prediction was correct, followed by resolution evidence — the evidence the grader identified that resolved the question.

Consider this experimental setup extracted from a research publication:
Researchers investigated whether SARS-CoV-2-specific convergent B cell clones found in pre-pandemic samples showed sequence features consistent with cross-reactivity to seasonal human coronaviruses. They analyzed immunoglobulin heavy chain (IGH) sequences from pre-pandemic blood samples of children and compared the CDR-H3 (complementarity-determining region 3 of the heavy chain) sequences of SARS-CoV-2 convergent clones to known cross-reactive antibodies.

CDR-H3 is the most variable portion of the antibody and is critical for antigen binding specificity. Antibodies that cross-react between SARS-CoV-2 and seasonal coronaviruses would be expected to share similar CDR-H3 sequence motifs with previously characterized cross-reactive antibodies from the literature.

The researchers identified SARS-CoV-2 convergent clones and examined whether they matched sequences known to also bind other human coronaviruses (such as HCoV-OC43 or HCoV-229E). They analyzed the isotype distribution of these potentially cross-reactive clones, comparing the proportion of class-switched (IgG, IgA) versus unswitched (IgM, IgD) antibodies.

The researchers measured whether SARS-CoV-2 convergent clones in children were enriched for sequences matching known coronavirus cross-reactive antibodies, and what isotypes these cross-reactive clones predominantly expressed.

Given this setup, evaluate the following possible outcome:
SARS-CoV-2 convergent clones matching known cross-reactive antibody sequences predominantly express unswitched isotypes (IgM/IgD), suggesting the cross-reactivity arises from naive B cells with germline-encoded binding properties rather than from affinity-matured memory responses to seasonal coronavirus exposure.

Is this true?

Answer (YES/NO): NO